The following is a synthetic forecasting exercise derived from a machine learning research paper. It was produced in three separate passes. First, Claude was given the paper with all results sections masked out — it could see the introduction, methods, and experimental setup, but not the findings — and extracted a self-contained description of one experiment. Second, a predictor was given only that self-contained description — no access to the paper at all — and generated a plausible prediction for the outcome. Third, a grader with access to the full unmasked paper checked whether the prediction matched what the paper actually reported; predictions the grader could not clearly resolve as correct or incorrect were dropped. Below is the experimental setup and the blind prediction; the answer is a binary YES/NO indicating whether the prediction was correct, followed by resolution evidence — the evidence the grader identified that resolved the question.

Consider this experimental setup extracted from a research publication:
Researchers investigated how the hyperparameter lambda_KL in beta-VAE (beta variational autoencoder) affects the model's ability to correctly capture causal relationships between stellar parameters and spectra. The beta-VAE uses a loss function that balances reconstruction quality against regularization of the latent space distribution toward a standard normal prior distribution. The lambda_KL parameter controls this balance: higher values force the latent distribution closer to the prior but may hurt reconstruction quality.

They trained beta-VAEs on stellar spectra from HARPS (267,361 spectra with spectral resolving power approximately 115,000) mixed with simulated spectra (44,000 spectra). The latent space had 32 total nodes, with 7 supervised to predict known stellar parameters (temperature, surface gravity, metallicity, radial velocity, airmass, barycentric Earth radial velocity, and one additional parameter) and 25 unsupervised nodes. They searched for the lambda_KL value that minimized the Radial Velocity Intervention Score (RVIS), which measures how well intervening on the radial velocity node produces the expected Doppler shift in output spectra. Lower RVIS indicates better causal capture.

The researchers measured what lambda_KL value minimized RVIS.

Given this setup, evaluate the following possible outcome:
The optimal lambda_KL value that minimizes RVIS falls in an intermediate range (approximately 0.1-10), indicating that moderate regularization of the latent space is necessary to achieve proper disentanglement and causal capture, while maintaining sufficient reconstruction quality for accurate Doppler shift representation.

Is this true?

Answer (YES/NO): NO